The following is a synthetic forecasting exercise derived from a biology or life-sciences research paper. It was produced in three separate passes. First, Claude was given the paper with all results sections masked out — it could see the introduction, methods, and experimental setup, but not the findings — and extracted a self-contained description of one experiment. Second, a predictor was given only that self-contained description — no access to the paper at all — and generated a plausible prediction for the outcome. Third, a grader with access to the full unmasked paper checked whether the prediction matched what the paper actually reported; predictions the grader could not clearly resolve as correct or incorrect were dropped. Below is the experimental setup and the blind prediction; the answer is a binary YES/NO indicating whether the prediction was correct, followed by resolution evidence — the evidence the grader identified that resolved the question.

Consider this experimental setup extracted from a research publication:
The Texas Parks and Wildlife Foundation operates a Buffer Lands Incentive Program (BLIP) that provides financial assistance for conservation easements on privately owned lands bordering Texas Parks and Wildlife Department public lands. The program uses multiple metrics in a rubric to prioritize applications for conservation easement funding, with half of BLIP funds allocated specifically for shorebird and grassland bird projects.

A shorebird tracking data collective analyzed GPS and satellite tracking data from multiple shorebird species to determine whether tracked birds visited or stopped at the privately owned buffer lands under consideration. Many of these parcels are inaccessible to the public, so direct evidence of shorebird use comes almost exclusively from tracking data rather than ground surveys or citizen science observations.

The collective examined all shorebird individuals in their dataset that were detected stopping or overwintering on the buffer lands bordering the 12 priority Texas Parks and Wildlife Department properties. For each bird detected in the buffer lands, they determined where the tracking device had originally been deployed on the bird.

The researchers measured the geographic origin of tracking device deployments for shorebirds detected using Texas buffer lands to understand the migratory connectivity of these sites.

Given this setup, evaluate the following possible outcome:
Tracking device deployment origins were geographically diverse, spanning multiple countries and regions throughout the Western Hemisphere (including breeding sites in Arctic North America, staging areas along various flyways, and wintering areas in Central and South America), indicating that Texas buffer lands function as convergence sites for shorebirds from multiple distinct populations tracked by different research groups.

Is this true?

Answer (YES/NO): NO